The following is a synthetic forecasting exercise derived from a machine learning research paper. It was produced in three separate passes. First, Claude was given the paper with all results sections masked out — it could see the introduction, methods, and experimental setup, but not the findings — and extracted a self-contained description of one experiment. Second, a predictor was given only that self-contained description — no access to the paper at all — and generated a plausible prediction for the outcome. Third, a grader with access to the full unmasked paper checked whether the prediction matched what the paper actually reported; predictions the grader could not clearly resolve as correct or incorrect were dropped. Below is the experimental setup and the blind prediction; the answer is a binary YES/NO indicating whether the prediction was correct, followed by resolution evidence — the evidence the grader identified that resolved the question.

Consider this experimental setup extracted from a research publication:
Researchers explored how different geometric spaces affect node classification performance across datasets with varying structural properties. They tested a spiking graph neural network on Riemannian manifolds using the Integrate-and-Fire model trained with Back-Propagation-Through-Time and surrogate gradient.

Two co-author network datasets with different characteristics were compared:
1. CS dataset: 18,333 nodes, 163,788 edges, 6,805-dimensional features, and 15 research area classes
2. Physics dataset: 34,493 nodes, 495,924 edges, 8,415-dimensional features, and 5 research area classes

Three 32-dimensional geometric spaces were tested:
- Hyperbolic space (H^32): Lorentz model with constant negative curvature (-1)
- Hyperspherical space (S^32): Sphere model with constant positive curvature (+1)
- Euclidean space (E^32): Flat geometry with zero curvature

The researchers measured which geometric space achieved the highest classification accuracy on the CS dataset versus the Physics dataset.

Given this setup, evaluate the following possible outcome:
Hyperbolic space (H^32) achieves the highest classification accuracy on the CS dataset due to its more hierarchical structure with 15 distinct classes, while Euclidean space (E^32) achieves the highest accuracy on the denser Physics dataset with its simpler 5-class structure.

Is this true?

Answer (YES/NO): NO